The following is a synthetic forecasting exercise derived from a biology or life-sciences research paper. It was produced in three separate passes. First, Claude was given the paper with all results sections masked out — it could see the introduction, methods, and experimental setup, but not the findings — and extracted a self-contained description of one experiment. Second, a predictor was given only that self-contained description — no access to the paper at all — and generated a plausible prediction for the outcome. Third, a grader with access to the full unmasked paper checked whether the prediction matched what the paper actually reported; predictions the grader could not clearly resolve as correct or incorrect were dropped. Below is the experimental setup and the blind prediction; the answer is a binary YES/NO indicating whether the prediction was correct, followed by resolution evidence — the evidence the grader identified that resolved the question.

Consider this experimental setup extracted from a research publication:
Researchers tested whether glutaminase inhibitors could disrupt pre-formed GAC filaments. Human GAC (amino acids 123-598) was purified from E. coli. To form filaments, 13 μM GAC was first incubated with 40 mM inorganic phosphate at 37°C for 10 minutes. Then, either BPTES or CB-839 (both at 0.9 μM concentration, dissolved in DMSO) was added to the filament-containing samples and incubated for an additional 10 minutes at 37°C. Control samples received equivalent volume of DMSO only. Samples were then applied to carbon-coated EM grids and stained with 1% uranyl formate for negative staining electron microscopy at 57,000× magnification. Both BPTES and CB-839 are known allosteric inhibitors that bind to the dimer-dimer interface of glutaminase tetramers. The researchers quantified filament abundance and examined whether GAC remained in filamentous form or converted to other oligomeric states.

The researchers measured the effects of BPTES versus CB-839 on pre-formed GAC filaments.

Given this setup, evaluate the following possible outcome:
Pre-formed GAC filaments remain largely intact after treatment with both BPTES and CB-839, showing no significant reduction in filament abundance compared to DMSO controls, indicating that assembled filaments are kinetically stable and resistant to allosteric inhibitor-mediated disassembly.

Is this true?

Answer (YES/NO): NO